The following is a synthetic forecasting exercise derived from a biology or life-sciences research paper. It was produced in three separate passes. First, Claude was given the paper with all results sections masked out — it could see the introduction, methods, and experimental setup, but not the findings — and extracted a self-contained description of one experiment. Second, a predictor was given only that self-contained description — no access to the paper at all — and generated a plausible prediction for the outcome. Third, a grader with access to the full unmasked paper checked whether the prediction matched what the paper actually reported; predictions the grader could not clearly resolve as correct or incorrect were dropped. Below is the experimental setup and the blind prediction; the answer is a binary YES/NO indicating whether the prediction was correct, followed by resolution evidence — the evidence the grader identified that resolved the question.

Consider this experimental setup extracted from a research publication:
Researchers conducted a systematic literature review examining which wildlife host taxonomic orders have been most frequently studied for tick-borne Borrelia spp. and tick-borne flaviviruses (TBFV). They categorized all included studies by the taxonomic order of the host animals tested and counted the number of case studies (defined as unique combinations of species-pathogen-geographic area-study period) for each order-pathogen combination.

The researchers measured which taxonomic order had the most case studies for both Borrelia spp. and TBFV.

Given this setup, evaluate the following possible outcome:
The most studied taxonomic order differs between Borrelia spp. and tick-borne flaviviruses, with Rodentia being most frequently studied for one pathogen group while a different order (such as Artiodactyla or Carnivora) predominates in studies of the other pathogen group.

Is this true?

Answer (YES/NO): NO